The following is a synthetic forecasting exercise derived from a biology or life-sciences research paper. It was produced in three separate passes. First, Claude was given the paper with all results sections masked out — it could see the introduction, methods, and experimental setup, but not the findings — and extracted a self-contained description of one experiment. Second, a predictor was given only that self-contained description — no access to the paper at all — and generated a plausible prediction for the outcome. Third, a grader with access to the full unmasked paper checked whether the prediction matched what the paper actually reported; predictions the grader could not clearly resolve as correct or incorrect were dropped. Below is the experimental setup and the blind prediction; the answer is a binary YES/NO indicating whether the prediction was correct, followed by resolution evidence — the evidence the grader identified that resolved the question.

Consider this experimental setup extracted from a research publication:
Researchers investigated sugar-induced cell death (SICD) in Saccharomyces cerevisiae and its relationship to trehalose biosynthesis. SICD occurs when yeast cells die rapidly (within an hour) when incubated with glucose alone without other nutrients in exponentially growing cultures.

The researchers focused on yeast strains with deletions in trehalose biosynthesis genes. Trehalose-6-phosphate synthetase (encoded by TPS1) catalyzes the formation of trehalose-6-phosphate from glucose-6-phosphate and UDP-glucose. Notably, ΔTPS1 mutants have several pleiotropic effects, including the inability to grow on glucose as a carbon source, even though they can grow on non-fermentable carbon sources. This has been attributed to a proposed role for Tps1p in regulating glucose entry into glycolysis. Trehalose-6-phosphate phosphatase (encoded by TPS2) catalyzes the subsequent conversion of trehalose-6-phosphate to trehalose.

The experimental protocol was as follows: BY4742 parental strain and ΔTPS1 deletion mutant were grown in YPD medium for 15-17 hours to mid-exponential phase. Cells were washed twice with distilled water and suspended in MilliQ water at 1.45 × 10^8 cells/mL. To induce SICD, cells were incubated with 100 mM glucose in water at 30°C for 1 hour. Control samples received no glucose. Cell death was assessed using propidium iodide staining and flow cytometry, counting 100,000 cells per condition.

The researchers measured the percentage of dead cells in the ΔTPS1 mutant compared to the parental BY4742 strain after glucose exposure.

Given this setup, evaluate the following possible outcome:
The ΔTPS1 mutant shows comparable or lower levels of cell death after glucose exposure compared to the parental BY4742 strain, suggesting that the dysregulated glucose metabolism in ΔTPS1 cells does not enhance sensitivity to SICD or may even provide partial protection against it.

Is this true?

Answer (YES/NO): YES